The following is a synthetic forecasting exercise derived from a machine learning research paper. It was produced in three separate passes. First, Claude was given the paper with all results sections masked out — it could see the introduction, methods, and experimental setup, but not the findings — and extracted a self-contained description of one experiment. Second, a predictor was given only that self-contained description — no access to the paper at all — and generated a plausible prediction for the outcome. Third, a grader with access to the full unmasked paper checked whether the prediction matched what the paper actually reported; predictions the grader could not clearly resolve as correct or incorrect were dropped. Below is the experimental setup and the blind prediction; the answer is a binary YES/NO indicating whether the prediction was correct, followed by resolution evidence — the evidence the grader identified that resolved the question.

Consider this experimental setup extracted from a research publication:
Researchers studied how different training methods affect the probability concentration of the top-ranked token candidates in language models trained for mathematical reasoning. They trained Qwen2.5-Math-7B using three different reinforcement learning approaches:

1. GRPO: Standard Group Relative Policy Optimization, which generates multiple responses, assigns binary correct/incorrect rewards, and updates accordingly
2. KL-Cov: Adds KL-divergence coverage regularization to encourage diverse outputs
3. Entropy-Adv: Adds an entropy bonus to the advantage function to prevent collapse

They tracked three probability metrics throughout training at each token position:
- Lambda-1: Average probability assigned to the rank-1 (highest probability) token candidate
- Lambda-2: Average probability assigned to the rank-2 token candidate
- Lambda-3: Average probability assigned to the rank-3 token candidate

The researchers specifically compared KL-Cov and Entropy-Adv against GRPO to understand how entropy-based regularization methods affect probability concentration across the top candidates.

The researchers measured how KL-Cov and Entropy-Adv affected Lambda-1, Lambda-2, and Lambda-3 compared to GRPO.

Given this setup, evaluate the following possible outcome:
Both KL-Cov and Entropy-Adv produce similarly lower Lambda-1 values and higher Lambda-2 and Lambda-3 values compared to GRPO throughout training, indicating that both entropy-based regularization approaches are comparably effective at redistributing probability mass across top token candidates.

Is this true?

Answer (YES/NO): NO